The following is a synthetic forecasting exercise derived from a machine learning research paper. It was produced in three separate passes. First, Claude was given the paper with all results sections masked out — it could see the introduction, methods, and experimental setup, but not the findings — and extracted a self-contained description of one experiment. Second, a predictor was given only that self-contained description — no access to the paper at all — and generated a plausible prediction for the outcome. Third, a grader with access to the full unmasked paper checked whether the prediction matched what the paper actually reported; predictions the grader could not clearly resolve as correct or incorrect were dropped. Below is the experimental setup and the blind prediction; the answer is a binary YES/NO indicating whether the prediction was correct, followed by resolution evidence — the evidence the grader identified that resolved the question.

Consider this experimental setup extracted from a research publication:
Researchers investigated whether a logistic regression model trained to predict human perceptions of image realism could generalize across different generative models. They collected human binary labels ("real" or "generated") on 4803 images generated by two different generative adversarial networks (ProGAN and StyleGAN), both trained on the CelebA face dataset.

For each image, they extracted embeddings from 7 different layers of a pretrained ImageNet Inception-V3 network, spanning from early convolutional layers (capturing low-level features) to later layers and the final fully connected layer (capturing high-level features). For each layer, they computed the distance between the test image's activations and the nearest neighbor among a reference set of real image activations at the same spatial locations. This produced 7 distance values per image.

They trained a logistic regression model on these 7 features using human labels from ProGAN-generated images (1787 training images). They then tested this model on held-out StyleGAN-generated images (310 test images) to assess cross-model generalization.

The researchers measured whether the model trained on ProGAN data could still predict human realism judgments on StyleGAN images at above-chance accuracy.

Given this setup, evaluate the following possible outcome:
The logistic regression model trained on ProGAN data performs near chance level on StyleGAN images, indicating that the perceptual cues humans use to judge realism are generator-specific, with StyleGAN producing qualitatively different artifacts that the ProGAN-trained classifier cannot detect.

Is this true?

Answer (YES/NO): NO